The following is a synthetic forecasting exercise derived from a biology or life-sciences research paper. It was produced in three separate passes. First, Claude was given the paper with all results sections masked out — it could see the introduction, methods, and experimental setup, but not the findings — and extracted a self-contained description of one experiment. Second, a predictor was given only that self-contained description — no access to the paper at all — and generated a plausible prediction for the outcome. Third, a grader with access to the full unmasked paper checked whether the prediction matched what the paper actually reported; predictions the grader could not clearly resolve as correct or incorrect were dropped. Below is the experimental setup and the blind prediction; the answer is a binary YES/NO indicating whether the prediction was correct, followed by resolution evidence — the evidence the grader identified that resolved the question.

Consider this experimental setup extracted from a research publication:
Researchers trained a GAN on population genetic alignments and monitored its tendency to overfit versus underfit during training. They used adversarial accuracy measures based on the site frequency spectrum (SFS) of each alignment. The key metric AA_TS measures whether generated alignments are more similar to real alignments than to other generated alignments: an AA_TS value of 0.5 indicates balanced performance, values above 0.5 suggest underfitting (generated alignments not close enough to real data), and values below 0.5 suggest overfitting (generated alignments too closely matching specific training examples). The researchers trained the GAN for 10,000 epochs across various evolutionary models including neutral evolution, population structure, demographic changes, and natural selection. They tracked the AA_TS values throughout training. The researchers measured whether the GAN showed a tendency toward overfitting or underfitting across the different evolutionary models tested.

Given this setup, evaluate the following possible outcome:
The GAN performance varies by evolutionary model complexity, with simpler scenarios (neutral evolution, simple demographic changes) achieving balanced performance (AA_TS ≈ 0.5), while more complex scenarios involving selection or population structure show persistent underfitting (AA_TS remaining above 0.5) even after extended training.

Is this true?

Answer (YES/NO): NO